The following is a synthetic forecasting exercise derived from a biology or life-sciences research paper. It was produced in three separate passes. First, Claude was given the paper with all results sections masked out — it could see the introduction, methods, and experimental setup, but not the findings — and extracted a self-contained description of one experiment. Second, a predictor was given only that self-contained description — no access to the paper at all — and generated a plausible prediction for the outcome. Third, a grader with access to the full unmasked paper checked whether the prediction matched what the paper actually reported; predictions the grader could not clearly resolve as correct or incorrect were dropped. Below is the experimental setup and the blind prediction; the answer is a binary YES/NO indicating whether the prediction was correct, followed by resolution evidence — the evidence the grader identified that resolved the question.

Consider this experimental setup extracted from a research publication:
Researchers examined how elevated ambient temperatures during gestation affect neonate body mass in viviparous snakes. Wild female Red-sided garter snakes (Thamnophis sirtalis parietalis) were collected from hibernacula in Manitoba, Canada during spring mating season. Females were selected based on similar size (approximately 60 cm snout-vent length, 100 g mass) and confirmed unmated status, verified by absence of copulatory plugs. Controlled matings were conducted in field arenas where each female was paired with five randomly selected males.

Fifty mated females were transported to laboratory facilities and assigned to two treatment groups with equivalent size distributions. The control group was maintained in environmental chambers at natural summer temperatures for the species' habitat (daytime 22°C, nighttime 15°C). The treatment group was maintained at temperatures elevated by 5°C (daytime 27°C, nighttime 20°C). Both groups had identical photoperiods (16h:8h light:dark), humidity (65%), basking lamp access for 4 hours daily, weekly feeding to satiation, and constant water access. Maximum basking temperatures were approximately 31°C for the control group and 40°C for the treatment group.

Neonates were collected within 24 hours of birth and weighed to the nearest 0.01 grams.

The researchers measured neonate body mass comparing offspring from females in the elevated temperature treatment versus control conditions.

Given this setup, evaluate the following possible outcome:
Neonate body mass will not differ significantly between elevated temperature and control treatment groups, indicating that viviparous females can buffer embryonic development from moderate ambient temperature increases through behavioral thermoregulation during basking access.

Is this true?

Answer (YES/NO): NO